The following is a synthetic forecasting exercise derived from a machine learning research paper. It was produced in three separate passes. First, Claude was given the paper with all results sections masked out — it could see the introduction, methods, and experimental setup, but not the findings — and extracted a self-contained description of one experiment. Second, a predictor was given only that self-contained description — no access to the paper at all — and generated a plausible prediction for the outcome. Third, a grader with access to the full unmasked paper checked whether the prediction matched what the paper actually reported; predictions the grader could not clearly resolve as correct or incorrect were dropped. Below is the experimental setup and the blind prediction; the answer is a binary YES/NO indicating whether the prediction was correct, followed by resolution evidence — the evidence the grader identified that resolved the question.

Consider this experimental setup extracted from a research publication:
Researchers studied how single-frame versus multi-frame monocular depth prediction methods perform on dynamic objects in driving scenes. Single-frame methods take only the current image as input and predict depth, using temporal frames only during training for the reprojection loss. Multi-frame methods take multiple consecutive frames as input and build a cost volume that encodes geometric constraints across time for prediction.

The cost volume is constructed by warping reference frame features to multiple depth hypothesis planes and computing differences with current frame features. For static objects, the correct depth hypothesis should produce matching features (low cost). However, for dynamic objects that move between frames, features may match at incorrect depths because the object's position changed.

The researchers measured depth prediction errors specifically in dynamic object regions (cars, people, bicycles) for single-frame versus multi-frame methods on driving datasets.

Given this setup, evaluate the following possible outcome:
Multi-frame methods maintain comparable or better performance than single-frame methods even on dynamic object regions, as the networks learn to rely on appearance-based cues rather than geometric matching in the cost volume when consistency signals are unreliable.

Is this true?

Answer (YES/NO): NO